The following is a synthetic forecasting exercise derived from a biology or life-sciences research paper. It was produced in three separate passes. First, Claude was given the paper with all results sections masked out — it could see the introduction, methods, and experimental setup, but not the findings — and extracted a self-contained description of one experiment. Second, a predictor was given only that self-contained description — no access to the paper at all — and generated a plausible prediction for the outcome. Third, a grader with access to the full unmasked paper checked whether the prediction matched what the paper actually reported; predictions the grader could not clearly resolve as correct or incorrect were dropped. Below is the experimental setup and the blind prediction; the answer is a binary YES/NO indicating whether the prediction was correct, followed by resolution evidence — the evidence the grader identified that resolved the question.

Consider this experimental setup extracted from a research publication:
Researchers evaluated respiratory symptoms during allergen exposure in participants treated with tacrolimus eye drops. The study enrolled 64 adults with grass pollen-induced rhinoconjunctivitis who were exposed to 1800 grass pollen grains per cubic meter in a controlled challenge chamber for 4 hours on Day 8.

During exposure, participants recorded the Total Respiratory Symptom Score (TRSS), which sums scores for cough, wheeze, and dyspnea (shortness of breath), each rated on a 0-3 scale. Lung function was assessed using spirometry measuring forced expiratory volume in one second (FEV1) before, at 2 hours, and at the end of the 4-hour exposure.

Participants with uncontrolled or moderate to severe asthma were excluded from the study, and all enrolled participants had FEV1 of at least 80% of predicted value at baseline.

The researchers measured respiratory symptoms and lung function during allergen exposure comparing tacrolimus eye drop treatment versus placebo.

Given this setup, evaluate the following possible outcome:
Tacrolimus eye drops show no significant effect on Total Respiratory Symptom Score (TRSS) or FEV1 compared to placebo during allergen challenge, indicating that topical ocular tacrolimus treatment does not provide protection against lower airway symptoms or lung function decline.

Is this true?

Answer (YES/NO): YES